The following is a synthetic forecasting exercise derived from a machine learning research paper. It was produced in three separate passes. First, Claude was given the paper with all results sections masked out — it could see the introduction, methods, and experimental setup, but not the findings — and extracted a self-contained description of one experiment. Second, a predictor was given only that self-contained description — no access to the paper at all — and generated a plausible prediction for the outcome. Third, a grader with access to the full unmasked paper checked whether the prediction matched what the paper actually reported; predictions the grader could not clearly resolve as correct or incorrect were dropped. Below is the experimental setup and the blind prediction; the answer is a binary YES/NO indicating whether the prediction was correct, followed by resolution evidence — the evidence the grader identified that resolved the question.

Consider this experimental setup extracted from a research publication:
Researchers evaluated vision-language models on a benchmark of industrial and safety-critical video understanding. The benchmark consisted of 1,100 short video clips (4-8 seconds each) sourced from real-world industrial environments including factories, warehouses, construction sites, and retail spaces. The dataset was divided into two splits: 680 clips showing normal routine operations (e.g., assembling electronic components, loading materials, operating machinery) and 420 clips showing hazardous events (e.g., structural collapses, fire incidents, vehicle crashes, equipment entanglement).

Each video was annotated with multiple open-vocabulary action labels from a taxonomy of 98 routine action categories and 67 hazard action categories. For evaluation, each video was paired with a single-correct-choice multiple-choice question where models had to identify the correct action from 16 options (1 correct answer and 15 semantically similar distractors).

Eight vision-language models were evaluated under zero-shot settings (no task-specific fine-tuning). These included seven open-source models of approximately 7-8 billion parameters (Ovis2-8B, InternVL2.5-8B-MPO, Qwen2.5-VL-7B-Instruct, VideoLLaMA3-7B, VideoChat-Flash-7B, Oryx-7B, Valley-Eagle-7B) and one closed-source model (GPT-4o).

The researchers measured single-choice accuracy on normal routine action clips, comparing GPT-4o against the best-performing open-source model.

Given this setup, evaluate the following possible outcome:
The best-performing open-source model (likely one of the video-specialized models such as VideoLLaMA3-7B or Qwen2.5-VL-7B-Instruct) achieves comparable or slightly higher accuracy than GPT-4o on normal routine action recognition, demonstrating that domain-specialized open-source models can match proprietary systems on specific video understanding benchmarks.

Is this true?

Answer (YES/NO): NO